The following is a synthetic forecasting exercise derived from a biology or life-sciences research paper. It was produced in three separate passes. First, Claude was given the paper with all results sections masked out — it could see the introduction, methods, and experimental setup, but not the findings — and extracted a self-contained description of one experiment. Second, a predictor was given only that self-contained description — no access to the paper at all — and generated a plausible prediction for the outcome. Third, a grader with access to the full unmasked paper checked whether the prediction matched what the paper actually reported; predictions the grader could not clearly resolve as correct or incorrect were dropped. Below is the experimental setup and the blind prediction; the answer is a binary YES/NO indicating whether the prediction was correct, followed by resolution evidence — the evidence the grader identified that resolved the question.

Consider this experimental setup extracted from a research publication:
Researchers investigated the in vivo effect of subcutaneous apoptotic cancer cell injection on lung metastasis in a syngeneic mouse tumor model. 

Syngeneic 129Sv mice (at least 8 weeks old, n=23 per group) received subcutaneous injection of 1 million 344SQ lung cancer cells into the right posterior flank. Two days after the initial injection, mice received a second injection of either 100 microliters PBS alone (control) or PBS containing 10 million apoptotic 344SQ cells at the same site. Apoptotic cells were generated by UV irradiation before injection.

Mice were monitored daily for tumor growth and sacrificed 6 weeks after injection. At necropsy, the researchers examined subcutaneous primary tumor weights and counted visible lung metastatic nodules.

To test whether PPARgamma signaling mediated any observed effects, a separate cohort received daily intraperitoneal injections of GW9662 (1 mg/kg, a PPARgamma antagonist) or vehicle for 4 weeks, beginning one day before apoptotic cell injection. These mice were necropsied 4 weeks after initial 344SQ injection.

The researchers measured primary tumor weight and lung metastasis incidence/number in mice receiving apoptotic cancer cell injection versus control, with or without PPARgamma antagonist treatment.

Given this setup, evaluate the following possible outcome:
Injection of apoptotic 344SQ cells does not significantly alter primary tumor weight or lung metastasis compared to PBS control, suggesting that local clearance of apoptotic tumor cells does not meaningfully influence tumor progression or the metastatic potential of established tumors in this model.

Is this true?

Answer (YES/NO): NO